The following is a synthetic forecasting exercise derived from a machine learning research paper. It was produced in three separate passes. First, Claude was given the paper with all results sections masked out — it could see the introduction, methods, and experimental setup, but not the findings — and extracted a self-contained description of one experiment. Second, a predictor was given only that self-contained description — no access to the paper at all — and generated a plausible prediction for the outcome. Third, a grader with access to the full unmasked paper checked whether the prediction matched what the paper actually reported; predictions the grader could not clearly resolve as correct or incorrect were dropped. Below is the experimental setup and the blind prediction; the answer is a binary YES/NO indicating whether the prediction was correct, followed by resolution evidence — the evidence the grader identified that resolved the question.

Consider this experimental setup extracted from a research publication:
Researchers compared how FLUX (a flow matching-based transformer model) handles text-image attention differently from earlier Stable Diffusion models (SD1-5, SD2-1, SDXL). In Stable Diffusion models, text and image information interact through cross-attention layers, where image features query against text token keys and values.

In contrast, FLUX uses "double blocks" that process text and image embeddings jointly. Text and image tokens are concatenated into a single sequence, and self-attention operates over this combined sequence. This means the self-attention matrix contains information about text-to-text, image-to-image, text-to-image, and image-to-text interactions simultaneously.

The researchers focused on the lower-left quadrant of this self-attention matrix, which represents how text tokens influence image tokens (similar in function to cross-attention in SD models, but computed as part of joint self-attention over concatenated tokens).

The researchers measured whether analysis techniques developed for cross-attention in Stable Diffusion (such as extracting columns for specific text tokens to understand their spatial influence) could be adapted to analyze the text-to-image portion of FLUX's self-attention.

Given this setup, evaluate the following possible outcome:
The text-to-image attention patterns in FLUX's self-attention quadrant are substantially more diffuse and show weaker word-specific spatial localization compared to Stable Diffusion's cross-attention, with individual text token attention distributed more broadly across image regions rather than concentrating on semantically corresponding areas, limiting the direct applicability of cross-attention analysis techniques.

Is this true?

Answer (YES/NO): NO